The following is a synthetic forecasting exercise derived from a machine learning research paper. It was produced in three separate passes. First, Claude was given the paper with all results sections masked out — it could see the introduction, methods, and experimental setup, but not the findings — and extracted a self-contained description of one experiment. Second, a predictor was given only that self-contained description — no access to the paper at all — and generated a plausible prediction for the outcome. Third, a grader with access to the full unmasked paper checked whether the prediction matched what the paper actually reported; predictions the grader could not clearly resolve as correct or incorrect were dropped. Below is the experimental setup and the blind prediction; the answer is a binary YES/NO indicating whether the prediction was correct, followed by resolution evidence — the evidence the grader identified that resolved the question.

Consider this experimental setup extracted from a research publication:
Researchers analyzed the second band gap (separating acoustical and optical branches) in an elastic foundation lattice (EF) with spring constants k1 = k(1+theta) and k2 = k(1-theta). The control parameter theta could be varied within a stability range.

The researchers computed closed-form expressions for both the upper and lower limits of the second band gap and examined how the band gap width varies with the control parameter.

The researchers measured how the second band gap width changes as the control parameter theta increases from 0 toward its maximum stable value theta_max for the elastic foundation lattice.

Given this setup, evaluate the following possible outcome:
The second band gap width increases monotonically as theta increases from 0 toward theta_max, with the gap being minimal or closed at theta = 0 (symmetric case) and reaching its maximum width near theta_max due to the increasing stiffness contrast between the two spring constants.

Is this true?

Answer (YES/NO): YES